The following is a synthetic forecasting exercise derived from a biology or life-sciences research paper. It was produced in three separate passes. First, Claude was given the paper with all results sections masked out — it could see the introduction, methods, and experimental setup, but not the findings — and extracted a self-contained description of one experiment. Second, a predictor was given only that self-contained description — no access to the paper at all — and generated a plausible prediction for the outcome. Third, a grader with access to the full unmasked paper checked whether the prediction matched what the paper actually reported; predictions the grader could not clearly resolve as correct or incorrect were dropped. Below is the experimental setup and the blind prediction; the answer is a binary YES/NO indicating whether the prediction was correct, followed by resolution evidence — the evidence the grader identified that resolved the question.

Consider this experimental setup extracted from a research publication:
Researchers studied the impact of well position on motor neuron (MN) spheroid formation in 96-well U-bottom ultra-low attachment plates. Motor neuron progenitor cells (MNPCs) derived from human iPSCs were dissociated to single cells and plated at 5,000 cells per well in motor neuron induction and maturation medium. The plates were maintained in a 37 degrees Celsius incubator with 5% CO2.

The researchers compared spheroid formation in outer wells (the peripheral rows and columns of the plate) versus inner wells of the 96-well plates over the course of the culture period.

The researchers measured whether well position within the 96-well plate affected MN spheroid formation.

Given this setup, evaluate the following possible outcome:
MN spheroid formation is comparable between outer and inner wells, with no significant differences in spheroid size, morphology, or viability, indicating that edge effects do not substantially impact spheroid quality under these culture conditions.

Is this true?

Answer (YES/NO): NO